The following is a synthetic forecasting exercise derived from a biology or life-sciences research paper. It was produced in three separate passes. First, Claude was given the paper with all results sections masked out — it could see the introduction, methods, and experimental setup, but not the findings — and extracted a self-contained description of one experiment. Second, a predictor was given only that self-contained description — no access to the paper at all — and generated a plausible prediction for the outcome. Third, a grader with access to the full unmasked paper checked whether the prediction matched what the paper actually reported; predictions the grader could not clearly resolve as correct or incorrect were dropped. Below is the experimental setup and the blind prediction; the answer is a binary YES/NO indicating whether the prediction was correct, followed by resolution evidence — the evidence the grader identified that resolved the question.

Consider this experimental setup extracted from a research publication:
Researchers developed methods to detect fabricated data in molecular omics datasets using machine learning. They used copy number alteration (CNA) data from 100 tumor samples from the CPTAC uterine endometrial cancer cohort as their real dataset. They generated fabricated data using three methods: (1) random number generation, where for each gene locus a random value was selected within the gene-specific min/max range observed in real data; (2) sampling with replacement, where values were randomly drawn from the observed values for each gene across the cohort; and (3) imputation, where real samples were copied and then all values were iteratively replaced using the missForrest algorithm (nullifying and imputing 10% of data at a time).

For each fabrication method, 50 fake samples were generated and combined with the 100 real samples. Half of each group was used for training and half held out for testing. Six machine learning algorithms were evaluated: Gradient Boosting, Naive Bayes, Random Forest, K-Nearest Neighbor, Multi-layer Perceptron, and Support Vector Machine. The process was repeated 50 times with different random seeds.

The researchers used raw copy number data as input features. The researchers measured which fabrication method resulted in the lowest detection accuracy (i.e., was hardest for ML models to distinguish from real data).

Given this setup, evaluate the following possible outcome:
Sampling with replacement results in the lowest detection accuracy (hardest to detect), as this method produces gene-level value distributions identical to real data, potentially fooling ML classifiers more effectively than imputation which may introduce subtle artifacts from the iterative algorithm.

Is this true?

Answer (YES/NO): YES